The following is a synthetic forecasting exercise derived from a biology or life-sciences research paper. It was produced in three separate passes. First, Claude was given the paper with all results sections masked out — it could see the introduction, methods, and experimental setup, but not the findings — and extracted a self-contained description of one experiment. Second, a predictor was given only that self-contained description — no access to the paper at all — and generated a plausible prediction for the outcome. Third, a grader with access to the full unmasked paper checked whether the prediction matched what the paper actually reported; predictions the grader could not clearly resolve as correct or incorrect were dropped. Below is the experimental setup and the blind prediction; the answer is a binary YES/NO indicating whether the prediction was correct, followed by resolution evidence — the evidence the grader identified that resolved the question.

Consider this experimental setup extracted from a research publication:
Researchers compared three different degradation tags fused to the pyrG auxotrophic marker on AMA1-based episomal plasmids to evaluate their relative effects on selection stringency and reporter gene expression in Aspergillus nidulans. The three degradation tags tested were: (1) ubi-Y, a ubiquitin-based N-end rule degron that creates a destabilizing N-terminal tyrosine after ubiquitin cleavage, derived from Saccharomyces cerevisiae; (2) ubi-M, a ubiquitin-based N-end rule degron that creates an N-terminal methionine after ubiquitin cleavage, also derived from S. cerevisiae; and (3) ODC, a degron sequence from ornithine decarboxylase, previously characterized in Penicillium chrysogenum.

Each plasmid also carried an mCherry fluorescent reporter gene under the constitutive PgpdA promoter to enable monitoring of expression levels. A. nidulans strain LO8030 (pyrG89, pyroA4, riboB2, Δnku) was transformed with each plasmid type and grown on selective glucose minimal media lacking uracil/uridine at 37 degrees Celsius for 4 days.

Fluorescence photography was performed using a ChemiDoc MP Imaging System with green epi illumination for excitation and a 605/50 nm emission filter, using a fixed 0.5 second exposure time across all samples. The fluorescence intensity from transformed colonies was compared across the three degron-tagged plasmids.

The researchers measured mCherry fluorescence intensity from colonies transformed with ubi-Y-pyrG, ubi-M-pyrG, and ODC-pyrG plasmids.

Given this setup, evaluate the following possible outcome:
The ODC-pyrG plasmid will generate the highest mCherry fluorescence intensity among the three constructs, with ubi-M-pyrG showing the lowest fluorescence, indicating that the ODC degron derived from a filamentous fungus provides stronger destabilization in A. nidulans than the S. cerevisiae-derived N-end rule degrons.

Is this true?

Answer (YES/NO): NO